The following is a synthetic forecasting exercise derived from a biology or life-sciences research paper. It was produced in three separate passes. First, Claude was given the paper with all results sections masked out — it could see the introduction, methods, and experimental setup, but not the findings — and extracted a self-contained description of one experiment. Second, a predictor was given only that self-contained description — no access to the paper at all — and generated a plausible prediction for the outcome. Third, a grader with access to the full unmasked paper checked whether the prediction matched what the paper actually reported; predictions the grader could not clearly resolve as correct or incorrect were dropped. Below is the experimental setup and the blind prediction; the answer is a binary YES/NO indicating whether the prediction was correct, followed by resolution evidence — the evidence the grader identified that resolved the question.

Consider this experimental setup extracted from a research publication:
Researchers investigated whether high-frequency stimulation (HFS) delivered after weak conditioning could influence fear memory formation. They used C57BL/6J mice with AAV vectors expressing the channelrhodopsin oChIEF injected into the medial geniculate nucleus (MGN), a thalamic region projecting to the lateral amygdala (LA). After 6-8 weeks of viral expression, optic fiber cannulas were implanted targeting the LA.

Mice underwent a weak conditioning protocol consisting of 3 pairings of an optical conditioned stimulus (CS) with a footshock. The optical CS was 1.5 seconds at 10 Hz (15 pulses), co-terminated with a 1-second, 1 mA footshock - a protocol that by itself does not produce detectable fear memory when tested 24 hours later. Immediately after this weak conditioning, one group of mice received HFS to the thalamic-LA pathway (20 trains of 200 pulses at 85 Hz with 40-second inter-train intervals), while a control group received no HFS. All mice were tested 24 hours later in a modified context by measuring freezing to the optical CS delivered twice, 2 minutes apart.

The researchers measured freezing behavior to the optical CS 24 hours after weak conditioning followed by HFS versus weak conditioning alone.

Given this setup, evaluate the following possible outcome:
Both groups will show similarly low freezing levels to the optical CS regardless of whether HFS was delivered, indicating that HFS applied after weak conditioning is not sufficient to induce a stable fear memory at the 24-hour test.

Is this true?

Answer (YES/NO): NO